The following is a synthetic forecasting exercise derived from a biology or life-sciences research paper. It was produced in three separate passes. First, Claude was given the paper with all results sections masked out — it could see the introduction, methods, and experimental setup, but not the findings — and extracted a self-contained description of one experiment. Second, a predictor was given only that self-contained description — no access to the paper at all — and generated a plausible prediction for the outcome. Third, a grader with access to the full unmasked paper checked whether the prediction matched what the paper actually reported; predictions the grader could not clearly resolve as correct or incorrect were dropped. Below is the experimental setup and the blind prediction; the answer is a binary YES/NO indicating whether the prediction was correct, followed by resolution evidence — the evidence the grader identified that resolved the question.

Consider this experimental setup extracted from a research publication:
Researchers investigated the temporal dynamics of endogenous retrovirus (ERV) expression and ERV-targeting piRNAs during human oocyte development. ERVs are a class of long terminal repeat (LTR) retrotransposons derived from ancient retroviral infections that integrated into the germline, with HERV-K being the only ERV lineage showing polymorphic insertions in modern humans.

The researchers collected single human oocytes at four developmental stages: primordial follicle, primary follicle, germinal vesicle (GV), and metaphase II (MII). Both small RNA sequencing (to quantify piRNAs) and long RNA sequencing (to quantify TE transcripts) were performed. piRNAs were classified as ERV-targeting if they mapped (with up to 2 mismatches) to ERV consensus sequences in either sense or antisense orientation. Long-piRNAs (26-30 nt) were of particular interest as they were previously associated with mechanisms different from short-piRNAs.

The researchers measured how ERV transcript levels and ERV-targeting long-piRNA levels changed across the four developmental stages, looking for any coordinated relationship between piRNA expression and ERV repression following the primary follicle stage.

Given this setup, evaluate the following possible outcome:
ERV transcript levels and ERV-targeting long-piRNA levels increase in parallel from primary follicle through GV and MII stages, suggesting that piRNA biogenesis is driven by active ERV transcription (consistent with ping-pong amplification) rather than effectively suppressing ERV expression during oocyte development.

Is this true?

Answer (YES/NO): NO